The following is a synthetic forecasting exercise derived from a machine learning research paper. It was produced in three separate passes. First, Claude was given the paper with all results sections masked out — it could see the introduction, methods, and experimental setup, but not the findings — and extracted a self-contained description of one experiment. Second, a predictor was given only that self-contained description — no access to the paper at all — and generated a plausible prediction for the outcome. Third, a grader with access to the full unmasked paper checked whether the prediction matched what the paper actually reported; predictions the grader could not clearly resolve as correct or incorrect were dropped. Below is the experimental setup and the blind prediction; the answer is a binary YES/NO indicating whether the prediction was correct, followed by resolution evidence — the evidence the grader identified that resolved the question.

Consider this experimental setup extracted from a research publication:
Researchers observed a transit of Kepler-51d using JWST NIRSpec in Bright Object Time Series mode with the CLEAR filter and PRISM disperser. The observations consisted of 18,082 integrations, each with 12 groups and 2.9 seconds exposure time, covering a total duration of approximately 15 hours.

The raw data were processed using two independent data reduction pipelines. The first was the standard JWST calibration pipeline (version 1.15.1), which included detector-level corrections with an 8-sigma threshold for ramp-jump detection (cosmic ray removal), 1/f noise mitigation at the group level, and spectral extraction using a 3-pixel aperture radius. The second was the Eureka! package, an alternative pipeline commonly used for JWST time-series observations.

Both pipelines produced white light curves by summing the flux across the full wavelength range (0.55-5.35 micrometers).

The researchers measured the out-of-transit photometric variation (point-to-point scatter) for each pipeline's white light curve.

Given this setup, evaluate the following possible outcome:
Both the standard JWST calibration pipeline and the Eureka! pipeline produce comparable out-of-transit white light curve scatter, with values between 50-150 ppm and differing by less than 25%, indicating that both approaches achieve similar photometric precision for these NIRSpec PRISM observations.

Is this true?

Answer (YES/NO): NO